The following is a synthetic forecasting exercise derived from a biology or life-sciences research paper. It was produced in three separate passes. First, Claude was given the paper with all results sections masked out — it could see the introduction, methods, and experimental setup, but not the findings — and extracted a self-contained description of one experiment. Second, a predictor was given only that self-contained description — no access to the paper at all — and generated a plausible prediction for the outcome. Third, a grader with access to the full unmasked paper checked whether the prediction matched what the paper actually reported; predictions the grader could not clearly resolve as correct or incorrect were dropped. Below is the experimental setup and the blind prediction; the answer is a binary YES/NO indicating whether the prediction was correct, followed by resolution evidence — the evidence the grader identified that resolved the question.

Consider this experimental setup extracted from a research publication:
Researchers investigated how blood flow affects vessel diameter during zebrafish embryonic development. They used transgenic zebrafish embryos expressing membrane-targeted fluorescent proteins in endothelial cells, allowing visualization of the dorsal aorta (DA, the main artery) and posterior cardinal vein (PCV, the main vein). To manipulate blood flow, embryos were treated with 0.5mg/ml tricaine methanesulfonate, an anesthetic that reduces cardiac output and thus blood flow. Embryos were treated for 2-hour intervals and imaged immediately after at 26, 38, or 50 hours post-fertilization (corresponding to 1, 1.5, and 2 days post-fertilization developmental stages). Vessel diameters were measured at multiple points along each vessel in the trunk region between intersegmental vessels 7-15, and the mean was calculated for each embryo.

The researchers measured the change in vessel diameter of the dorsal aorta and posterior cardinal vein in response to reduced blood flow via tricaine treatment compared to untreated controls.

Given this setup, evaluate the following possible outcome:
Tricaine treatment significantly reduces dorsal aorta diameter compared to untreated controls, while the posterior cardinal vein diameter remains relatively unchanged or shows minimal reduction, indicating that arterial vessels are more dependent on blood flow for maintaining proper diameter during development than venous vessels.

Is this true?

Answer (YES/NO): YES